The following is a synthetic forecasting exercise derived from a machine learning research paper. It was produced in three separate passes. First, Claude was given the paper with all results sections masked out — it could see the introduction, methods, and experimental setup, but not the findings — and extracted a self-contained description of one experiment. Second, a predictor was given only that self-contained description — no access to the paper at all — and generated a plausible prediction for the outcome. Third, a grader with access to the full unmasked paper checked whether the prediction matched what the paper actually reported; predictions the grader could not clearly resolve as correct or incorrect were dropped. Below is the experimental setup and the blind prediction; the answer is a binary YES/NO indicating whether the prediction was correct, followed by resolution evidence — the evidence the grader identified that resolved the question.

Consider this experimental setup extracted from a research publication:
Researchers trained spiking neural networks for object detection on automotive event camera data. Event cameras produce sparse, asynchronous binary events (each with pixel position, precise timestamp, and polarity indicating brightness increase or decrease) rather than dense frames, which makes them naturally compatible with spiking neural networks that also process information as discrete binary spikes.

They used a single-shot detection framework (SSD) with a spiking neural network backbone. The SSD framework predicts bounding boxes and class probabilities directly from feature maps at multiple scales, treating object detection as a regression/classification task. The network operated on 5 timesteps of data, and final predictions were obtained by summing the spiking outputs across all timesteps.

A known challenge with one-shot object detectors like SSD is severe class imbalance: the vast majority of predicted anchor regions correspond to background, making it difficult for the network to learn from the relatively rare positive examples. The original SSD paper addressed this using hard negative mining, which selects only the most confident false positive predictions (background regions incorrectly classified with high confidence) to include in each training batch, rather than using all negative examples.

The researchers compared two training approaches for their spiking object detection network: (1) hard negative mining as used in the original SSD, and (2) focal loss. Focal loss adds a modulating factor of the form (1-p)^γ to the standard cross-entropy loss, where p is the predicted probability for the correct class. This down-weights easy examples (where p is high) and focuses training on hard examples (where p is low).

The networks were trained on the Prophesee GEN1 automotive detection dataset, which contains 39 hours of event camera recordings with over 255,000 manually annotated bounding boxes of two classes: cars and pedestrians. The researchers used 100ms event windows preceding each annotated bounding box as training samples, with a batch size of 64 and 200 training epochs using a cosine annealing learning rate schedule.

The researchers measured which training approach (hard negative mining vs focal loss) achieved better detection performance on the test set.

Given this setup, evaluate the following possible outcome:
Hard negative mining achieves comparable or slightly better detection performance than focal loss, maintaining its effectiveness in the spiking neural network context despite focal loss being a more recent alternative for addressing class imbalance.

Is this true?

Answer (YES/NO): NO